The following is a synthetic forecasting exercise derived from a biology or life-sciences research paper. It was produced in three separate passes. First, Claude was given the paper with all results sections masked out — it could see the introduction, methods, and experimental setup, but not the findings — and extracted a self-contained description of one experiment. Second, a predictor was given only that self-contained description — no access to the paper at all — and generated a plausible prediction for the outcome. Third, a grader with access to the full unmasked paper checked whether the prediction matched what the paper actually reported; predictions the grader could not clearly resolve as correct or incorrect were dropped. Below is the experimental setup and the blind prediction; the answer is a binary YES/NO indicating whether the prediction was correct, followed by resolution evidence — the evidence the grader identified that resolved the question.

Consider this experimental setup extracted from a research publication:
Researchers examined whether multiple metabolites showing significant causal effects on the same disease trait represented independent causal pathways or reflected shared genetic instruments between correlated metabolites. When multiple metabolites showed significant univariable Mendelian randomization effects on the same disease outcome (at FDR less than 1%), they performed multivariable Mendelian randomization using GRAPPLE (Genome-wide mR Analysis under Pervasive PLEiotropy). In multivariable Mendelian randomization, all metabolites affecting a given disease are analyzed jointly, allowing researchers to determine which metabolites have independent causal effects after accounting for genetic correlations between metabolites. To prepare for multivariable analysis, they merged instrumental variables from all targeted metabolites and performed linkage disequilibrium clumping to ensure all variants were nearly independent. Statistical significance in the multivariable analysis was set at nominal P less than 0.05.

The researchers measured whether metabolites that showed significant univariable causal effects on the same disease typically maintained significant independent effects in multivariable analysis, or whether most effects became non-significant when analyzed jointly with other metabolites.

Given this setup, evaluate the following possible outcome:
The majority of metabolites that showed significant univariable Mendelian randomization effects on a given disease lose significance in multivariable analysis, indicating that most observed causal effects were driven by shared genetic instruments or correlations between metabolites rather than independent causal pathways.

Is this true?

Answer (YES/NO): NO